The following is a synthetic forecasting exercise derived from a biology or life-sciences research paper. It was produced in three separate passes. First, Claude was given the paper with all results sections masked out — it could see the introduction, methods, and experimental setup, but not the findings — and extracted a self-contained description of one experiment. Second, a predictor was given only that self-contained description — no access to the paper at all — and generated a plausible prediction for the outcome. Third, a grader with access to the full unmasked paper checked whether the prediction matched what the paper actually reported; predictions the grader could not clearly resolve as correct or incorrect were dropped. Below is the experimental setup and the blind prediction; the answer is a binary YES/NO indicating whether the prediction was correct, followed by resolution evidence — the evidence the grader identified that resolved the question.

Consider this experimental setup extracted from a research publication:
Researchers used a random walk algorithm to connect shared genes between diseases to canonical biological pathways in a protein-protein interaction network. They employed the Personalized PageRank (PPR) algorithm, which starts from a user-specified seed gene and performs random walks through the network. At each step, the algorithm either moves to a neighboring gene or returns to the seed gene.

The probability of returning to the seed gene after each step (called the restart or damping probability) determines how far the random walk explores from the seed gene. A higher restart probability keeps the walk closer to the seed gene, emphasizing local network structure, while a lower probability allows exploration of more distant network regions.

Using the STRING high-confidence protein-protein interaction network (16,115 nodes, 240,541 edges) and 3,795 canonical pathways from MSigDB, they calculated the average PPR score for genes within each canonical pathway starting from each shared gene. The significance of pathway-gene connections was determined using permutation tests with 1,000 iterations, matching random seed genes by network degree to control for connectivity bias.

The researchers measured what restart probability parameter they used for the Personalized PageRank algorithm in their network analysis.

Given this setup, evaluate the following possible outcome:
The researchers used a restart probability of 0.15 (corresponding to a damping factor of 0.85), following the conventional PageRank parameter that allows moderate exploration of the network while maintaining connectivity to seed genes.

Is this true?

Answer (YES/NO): NO